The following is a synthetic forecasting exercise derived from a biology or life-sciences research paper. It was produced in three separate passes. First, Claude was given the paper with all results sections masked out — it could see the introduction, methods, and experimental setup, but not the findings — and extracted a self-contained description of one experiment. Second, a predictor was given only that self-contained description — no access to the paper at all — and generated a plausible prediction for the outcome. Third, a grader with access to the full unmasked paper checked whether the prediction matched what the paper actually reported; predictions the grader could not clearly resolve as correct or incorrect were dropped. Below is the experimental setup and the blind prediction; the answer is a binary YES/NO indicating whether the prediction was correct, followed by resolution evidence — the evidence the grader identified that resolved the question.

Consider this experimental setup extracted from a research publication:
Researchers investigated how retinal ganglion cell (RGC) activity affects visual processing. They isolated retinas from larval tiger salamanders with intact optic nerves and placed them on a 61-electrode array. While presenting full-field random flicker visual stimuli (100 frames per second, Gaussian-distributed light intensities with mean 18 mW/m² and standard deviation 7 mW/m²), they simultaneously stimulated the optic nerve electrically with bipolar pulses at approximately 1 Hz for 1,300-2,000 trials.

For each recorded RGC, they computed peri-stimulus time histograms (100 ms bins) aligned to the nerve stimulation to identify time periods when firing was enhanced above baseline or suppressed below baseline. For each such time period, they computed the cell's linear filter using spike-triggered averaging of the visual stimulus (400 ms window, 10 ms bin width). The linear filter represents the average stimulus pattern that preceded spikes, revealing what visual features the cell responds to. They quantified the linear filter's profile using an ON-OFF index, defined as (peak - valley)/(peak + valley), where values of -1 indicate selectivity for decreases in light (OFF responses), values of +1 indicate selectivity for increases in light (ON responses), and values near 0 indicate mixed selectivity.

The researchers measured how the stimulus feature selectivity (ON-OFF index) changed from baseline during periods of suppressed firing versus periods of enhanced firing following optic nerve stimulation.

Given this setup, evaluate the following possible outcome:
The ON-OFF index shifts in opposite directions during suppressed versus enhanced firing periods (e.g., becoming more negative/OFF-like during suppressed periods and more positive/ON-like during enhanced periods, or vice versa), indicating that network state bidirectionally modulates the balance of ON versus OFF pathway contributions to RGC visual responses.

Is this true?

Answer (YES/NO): NO